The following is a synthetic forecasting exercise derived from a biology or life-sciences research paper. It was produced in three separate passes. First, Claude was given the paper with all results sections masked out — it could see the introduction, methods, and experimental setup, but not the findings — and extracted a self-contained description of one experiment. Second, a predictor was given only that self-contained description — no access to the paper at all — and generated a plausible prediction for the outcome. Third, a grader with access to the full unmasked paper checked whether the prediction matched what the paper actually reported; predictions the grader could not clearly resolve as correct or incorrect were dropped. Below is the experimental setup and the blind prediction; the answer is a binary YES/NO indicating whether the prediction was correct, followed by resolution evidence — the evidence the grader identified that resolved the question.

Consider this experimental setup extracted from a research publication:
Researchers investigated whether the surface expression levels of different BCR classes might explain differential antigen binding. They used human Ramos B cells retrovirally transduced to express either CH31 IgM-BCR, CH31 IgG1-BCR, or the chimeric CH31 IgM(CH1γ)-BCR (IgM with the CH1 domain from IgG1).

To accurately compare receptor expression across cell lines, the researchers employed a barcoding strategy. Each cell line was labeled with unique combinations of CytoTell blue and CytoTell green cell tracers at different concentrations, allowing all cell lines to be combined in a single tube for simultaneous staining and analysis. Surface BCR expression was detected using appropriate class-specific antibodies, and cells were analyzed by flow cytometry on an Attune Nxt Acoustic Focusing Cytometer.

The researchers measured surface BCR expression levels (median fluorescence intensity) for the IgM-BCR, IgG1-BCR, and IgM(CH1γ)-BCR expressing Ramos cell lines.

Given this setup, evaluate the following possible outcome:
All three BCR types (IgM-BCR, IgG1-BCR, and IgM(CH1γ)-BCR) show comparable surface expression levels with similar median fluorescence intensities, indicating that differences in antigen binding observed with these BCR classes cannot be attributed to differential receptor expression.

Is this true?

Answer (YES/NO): NO